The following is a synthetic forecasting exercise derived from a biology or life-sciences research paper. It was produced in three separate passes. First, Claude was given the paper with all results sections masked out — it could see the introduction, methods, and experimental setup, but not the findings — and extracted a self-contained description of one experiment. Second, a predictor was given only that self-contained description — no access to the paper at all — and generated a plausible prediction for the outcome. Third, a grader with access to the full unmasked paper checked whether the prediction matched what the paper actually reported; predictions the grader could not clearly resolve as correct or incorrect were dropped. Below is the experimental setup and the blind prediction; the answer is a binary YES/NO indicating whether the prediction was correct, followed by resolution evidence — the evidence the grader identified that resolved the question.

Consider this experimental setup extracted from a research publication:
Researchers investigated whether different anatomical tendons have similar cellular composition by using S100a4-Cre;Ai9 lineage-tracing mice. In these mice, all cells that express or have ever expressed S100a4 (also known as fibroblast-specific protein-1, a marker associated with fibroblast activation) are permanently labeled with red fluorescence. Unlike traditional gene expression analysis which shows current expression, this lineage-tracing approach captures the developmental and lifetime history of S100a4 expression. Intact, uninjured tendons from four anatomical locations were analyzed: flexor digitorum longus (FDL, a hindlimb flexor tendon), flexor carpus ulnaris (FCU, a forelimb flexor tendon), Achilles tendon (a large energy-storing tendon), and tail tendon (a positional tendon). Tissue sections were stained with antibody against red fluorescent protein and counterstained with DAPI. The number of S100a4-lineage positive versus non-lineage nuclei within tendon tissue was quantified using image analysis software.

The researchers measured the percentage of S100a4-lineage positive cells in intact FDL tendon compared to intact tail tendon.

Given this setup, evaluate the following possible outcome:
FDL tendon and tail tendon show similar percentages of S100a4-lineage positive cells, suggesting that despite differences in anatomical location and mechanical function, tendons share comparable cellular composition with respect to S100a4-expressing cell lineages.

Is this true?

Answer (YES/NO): YES